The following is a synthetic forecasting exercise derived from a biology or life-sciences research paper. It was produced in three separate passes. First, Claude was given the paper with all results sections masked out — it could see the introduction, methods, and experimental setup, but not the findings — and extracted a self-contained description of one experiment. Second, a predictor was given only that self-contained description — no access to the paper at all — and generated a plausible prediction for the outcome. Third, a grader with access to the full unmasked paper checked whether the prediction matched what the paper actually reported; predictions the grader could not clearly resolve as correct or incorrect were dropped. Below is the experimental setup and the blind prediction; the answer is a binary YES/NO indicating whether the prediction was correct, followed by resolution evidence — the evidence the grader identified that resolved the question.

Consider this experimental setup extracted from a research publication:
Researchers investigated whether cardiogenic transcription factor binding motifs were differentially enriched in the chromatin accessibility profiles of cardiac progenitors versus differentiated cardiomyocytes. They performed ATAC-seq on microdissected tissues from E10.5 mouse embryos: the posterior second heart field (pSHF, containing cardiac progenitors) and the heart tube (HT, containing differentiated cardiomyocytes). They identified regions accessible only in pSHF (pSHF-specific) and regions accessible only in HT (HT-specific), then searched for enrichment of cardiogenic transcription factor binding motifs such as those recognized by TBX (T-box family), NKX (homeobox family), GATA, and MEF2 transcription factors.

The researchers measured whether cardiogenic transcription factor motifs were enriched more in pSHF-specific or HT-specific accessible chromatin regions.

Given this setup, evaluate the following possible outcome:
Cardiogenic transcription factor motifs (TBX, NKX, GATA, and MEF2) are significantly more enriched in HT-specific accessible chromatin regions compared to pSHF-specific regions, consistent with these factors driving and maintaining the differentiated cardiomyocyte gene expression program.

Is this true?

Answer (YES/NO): YES